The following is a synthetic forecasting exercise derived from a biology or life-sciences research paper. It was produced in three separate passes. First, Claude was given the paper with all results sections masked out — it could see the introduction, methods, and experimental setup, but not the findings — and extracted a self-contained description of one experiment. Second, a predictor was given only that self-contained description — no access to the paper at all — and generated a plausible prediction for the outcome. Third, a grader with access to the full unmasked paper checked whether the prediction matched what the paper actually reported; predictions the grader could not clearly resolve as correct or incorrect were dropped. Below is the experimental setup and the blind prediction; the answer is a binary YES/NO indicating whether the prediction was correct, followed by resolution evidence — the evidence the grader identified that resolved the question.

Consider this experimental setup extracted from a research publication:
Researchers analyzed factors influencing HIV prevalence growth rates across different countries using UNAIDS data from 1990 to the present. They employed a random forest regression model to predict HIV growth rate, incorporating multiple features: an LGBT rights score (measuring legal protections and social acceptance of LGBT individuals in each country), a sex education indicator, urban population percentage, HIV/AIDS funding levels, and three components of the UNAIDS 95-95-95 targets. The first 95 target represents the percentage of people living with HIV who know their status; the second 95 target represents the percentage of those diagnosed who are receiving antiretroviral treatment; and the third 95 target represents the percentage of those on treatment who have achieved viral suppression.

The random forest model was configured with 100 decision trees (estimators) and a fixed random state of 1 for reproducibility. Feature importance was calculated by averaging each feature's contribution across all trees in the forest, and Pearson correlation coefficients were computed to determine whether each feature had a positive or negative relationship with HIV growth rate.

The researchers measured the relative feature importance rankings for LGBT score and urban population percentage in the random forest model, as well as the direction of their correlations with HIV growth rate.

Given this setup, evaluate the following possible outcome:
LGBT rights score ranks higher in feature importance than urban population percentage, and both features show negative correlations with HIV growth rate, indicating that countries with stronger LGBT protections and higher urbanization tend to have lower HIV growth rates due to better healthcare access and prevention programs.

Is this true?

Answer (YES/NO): NO